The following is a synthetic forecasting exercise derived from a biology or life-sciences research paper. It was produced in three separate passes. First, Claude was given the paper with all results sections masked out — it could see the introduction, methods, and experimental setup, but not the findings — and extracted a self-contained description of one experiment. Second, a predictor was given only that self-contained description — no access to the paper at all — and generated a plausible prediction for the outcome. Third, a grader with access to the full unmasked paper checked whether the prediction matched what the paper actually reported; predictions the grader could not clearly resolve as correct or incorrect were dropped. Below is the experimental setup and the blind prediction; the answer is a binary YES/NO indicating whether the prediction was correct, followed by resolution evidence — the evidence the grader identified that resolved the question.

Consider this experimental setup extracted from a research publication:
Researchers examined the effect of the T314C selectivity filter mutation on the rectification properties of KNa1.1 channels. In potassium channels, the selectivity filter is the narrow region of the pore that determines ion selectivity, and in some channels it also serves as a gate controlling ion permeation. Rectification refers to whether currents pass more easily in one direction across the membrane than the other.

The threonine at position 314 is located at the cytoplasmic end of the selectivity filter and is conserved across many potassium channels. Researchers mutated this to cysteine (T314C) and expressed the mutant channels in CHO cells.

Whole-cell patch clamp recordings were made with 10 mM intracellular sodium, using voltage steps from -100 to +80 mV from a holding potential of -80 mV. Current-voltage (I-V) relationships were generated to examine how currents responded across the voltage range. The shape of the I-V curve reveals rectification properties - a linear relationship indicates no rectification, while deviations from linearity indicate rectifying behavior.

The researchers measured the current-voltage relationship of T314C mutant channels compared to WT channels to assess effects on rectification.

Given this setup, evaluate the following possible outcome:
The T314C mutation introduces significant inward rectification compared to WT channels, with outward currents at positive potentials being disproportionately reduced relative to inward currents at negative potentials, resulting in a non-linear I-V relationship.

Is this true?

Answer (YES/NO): NO